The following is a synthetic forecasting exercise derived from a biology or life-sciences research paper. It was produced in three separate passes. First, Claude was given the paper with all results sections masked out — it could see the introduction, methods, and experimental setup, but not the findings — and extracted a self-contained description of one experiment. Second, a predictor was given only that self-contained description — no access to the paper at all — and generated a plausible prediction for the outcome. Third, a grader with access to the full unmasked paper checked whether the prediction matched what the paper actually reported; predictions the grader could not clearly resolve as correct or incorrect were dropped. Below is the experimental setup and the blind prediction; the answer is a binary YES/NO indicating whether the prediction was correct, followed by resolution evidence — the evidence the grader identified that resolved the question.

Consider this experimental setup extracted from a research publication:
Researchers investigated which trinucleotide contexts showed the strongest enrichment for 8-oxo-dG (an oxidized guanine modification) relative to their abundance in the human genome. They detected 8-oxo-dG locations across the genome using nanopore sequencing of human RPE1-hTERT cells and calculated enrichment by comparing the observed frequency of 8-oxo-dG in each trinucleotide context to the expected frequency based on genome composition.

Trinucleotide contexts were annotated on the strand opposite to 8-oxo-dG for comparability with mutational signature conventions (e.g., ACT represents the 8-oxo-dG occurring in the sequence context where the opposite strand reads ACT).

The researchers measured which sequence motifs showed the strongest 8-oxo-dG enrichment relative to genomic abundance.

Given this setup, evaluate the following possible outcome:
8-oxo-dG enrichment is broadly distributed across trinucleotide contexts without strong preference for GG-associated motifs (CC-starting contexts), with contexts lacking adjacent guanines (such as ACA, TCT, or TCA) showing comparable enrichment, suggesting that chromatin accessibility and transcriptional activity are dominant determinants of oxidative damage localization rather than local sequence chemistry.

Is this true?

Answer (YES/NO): NO